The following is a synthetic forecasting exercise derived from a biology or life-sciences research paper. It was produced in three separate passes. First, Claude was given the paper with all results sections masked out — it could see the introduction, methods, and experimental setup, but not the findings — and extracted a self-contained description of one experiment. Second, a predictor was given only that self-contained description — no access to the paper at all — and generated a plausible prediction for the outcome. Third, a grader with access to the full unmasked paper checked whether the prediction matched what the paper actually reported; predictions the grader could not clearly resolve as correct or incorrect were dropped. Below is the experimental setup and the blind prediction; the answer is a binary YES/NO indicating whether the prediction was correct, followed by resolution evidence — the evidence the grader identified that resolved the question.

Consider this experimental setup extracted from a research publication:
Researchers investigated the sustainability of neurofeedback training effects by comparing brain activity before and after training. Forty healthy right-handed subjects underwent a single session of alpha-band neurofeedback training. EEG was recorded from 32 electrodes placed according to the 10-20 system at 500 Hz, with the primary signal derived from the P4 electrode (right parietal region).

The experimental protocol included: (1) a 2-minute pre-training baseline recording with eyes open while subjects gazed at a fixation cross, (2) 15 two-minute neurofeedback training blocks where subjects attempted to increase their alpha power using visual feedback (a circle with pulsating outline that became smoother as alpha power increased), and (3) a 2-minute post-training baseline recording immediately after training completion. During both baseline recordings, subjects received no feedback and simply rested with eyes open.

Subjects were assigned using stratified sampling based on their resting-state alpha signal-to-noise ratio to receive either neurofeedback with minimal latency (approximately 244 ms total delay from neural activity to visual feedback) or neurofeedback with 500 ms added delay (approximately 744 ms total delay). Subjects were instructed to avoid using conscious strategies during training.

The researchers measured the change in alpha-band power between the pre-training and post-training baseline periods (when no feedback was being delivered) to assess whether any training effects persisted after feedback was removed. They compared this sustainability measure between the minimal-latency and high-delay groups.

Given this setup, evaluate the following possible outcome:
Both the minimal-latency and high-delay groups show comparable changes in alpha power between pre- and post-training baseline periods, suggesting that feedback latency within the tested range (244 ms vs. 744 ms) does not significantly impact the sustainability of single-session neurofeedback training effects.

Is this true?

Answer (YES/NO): NO